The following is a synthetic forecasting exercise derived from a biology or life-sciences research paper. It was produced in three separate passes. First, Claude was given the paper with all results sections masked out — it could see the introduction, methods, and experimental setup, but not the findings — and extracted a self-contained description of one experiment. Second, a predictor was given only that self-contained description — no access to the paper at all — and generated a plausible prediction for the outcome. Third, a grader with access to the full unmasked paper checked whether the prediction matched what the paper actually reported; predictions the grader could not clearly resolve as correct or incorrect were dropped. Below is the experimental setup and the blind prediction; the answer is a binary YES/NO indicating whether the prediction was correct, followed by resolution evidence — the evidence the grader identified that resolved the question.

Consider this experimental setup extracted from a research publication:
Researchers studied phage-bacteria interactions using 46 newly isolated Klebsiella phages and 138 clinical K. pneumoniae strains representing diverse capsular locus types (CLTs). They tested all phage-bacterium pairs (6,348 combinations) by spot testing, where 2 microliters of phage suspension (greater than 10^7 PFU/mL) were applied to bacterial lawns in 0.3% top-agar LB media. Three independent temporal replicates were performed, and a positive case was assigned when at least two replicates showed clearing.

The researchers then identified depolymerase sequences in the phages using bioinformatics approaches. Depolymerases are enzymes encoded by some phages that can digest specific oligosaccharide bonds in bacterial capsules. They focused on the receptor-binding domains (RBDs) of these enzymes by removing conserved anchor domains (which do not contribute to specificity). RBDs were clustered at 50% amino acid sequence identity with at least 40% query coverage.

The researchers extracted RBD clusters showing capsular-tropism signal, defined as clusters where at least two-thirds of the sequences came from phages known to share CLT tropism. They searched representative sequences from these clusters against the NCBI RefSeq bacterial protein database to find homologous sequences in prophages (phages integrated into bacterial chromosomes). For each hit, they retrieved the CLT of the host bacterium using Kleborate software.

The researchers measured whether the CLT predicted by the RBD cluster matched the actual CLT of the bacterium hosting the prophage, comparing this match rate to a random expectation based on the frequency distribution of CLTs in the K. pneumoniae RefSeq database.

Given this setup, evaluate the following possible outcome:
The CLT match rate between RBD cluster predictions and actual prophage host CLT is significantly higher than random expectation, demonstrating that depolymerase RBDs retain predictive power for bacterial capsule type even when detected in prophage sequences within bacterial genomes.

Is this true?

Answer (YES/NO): YES